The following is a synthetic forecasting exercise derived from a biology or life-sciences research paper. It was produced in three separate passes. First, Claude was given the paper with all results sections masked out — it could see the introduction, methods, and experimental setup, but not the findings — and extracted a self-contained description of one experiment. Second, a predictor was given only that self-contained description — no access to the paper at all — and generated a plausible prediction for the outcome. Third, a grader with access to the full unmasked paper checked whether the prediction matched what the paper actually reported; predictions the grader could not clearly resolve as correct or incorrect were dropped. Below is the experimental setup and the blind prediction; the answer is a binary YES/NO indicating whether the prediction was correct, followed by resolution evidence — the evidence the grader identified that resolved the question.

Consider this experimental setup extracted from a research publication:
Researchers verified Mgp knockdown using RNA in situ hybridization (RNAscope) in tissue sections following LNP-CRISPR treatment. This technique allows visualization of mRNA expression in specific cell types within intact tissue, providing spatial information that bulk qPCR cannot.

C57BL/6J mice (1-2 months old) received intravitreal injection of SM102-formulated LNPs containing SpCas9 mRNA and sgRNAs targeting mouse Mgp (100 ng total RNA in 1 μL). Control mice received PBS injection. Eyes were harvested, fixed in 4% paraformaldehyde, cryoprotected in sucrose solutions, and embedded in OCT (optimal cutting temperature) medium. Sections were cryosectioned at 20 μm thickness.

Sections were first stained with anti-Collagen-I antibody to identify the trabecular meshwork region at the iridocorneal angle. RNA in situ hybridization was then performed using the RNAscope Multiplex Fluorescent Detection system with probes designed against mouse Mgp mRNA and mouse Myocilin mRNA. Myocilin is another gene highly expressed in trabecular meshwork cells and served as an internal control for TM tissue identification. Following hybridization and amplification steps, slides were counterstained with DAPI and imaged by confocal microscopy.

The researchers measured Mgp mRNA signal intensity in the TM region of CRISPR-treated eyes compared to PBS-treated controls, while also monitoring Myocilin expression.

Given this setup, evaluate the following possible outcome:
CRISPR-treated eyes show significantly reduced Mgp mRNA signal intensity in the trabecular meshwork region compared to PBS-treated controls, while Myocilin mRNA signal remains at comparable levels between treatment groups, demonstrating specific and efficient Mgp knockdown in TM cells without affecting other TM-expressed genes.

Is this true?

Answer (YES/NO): YES